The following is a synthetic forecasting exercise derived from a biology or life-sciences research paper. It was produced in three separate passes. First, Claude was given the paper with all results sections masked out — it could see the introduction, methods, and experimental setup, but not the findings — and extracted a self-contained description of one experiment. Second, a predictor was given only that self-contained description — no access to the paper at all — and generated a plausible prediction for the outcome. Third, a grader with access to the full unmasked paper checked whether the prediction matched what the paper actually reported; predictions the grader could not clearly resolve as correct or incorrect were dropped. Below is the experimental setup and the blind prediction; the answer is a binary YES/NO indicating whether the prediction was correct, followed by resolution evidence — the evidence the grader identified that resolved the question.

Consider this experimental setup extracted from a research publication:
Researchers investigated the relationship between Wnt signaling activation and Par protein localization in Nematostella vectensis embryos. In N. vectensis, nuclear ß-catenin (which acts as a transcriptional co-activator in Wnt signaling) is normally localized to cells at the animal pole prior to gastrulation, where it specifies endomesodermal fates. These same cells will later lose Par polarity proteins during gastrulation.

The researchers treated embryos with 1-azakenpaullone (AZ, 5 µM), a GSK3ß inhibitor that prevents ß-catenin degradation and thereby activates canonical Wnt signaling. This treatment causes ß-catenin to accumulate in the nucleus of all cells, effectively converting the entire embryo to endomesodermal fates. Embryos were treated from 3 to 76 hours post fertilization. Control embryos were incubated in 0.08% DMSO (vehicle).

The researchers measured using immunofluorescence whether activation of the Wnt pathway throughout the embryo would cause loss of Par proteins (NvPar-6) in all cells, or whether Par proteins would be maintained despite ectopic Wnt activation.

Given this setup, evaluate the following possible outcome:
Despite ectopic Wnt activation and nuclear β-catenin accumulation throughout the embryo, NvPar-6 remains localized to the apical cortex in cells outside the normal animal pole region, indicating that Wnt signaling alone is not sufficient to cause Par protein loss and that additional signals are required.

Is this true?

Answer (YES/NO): NO